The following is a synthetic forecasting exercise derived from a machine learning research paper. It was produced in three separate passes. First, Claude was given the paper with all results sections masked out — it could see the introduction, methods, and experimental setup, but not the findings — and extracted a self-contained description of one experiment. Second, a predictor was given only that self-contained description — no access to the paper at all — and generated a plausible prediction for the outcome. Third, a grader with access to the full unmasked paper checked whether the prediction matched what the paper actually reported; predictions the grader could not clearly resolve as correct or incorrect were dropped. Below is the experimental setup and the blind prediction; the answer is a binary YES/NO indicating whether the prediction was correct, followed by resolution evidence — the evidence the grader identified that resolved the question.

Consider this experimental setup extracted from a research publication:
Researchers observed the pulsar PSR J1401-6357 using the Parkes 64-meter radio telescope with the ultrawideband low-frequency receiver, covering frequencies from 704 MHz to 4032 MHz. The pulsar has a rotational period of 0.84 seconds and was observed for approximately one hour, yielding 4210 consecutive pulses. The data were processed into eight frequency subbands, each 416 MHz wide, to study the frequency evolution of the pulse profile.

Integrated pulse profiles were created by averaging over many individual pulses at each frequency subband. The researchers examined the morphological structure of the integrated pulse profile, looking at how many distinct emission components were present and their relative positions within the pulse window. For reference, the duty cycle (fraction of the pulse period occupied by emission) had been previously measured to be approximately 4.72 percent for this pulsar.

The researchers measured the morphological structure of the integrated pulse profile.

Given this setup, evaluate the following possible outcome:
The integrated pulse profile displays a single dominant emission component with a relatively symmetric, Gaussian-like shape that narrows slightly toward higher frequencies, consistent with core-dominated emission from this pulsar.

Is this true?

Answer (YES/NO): NO